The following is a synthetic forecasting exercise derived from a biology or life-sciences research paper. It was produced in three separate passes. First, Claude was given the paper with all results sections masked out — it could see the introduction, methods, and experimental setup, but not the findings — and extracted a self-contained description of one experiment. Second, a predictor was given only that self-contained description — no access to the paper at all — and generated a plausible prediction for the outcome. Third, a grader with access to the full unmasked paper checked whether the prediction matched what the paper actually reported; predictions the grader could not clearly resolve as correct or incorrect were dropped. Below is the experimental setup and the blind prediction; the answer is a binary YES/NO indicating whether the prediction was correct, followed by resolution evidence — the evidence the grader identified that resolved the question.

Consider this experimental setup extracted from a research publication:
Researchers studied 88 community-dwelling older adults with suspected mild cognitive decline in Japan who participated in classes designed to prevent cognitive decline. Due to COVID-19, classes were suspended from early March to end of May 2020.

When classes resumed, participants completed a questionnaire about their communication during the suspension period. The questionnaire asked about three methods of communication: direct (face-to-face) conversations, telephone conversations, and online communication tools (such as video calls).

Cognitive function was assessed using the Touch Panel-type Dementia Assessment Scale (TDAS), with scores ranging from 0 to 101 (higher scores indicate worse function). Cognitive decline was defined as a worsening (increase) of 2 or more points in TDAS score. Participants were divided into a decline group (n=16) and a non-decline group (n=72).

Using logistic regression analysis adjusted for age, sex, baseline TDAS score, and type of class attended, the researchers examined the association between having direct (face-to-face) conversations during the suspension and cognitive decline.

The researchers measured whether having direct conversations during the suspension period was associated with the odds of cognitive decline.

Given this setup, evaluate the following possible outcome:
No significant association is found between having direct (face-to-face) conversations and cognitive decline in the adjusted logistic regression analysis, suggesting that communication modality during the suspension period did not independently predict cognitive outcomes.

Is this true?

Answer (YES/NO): YES